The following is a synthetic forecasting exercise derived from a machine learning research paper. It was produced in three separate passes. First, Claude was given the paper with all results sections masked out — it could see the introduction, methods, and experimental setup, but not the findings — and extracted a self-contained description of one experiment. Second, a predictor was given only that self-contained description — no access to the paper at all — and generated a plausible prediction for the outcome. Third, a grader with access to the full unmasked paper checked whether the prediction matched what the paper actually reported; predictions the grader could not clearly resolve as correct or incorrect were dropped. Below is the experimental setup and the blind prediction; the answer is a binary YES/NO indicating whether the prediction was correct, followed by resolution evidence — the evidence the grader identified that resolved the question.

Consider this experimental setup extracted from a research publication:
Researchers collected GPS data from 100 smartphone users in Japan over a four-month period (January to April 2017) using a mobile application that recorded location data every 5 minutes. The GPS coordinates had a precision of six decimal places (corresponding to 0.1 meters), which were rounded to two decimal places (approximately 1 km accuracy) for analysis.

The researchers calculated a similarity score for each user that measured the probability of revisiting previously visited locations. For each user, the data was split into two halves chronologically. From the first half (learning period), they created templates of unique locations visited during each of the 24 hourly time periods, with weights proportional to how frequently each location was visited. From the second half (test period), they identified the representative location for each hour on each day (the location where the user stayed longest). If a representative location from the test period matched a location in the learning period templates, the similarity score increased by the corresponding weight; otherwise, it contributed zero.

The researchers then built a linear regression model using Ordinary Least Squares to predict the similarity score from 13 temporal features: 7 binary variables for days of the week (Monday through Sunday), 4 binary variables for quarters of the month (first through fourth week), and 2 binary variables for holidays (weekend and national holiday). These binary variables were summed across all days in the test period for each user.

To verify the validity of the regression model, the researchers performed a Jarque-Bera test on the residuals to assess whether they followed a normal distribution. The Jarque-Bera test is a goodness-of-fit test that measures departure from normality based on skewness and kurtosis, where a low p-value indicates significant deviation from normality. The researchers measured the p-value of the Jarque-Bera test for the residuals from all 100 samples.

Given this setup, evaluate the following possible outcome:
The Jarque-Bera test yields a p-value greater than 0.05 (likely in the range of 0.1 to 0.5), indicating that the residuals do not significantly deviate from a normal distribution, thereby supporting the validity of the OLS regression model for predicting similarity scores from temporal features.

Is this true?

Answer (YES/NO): NO